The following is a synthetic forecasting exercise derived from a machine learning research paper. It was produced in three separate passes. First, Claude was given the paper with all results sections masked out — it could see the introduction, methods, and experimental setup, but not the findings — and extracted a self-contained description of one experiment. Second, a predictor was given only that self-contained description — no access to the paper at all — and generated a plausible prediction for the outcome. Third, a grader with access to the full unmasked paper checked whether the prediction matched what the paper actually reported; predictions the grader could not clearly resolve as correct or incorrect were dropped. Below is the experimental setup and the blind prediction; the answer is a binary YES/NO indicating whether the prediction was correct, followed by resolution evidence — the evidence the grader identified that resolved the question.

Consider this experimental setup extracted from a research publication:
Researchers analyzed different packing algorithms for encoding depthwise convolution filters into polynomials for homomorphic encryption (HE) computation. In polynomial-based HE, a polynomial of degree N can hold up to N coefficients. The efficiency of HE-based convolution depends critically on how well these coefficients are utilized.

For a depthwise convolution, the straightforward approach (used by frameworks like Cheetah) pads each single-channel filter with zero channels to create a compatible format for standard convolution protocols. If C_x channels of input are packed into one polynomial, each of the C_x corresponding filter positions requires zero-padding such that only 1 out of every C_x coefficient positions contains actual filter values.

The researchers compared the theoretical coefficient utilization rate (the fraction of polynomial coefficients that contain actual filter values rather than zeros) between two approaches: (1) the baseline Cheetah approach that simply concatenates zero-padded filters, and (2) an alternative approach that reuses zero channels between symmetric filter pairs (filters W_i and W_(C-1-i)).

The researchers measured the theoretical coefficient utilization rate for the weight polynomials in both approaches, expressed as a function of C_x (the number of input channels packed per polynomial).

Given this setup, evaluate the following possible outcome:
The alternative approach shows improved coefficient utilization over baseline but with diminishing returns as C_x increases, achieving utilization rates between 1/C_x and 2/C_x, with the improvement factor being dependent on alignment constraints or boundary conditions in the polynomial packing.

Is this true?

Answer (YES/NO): NO